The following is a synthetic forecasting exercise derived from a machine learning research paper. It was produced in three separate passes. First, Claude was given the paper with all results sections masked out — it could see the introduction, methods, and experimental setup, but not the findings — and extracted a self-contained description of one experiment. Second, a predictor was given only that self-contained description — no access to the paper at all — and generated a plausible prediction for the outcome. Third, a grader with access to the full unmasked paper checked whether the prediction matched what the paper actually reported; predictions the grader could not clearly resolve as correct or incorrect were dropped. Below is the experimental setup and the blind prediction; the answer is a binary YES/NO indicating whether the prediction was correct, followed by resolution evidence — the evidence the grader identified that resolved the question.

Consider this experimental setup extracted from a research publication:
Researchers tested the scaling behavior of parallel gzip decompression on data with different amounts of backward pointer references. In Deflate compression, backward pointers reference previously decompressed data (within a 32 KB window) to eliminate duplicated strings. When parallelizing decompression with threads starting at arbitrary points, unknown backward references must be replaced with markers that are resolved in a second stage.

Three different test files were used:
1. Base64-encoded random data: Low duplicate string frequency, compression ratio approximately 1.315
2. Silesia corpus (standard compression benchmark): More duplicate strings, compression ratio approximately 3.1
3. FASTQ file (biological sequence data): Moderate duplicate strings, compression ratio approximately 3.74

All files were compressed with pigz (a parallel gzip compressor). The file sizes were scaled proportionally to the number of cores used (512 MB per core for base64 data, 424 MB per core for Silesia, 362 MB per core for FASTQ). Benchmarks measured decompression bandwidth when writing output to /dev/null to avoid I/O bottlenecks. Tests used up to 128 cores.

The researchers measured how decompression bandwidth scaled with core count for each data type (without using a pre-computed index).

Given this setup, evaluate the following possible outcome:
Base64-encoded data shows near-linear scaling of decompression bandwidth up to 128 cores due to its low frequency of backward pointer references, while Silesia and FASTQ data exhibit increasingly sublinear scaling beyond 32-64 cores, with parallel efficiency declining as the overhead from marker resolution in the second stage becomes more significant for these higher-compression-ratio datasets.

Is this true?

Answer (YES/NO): NO